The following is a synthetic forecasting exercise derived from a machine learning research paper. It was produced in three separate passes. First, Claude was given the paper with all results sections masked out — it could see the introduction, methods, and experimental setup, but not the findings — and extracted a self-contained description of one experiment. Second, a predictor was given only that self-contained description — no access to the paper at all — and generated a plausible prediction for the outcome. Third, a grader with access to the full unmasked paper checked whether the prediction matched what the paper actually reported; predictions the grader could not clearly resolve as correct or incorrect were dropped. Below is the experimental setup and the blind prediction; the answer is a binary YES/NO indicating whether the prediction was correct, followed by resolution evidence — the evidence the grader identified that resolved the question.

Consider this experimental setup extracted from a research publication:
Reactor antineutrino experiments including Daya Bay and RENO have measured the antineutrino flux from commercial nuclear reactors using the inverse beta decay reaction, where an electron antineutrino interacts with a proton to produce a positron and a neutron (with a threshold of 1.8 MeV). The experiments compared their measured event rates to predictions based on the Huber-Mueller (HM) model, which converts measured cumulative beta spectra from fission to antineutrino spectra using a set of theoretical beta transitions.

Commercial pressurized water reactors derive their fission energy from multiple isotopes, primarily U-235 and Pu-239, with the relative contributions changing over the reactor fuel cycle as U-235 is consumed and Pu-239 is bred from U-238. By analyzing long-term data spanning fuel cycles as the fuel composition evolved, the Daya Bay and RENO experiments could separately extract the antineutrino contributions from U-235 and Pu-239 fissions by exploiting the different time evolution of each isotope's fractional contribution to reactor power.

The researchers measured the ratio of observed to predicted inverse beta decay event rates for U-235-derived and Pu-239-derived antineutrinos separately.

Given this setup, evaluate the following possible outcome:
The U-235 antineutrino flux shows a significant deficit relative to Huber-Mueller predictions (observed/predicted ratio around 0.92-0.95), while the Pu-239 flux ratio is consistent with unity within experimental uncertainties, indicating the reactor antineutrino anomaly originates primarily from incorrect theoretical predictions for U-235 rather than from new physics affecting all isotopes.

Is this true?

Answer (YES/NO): YES